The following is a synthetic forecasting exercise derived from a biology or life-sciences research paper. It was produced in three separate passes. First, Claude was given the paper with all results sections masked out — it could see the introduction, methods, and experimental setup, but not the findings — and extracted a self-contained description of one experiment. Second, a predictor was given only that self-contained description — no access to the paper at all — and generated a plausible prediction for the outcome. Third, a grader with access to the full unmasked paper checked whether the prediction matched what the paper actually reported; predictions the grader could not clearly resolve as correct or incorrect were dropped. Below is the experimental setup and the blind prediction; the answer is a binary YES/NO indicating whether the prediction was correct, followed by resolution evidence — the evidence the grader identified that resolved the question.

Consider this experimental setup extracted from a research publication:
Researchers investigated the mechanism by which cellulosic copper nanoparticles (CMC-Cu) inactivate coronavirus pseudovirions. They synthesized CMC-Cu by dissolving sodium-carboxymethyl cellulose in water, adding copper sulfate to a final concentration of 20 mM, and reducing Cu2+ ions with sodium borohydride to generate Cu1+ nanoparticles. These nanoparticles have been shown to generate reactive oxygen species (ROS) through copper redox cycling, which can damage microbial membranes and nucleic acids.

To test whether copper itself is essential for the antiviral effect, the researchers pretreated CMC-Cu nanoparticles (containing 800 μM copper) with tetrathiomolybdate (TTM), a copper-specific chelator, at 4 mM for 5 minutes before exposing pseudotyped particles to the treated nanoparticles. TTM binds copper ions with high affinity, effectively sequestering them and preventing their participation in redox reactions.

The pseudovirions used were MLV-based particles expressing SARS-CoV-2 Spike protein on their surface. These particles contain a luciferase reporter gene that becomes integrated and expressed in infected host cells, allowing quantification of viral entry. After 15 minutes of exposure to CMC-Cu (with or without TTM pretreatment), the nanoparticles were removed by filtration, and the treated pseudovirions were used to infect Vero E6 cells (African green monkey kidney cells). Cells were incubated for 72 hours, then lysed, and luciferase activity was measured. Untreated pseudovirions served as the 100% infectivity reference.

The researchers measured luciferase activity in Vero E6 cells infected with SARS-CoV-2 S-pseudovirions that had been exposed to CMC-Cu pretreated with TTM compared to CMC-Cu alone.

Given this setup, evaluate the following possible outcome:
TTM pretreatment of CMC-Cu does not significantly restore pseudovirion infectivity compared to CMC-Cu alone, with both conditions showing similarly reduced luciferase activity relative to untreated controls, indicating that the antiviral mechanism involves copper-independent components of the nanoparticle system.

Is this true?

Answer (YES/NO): NO